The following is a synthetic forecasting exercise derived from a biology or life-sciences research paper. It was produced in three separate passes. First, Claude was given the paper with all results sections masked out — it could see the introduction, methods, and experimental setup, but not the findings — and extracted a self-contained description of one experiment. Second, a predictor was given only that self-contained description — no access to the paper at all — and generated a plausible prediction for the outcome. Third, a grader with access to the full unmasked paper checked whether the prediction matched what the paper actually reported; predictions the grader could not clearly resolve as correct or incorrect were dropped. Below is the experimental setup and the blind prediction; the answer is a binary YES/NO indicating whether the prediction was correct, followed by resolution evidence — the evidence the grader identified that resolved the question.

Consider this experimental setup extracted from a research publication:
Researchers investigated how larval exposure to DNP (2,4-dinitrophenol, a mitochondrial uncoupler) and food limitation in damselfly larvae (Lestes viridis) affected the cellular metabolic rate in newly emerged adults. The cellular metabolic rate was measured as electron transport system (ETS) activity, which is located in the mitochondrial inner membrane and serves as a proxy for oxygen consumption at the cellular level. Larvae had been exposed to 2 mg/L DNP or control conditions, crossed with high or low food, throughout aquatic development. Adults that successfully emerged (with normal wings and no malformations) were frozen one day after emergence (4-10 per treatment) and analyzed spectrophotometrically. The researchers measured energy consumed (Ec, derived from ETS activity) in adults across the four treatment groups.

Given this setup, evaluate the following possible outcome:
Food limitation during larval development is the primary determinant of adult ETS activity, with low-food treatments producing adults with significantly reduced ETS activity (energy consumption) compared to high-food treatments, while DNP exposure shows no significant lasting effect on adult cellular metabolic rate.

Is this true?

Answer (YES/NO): NO